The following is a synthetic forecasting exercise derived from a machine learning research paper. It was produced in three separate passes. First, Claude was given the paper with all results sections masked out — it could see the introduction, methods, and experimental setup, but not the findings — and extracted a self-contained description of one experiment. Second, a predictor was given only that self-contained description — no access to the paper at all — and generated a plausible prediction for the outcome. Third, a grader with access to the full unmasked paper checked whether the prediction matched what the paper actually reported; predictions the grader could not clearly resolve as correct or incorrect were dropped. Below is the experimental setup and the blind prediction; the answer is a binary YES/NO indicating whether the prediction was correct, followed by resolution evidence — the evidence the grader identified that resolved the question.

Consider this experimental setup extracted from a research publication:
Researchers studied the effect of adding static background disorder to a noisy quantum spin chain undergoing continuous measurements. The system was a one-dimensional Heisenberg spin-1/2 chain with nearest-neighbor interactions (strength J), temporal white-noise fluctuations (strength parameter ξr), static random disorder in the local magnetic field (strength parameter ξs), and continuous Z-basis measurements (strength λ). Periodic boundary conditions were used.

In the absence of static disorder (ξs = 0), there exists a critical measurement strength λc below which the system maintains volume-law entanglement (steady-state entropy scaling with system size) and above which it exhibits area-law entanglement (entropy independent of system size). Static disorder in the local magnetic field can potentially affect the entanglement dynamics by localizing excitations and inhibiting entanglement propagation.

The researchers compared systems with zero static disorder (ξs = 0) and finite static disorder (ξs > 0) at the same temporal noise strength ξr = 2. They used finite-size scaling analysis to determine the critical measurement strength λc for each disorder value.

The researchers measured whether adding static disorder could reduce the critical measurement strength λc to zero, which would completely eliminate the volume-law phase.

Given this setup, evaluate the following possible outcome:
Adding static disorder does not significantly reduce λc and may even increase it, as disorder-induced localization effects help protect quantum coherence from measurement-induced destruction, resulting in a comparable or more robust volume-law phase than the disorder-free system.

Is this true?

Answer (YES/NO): NO